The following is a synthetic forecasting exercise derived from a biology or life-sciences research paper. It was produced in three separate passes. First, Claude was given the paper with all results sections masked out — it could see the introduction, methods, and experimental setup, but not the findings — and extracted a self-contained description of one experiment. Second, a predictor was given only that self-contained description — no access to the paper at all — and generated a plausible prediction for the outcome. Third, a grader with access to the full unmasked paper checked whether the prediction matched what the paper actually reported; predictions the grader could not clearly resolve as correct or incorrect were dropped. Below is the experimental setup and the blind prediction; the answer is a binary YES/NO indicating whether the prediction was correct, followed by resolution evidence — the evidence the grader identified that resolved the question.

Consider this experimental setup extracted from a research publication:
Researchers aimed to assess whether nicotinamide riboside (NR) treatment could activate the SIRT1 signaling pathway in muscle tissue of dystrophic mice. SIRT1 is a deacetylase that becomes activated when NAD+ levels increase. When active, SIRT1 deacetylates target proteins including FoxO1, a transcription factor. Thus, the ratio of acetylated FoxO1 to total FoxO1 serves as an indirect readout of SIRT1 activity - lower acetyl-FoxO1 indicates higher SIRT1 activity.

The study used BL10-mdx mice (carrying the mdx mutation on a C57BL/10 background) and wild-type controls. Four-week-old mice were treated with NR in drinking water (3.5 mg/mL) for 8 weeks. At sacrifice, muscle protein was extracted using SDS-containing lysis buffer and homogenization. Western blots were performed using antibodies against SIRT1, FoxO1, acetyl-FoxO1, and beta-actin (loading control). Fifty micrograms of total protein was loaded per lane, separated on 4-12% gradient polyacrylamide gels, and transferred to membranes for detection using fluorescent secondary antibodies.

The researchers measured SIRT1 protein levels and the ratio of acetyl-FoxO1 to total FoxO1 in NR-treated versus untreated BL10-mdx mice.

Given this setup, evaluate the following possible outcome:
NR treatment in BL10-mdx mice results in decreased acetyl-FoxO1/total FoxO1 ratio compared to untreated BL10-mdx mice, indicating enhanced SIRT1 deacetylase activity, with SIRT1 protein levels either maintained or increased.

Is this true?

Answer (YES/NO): NO